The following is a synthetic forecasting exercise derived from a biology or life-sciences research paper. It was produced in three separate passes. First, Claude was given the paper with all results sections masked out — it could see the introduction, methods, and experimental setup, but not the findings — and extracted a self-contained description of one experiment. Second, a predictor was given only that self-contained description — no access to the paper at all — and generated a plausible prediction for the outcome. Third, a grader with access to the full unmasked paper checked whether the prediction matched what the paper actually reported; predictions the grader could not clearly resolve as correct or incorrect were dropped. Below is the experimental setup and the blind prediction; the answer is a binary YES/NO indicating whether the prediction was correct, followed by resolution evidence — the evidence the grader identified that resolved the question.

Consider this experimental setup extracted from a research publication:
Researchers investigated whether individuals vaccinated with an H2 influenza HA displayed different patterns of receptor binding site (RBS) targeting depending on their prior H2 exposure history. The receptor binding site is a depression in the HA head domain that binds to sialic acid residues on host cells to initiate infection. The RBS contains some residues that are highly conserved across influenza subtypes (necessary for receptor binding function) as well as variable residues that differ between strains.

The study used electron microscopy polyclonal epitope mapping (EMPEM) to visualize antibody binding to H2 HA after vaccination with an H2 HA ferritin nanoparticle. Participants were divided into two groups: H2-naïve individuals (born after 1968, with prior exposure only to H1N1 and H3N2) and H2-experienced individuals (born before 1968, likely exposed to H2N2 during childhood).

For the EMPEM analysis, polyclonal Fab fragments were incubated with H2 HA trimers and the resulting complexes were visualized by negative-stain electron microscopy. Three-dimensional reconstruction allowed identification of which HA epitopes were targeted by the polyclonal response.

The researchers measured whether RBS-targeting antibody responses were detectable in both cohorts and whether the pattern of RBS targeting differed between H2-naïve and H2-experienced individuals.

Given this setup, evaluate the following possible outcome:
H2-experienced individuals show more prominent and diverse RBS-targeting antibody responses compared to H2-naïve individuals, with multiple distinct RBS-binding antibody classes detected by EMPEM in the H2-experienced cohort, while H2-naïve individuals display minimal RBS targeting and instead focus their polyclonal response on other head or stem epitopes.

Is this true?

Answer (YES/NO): NO